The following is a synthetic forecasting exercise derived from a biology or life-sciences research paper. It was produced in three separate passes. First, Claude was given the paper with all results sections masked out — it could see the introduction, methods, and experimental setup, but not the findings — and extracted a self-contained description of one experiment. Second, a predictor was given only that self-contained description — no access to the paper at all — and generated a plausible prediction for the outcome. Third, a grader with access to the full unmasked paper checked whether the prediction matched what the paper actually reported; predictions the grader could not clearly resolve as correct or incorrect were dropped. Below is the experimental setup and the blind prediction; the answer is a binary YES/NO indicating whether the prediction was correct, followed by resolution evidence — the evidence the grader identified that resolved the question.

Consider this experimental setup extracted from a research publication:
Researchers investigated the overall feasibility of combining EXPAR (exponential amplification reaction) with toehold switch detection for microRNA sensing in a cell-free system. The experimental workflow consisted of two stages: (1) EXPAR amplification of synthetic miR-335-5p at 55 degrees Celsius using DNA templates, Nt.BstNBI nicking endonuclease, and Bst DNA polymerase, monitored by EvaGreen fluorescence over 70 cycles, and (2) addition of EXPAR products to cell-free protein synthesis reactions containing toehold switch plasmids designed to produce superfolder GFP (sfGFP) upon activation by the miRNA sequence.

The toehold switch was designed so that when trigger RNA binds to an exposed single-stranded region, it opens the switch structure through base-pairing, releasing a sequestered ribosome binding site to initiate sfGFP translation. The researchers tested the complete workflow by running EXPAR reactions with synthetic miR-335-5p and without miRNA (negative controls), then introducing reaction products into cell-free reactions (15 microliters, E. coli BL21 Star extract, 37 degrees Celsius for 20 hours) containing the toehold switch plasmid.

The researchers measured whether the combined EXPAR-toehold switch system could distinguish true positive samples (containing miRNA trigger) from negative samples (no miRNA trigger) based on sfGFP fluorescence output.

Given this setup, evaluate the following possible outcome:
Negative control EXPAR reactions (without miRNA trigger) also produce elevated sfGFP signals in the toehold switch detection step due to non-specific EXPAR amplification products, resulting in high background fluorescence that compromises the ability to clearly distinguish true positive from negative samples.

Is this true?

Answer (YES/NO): NO